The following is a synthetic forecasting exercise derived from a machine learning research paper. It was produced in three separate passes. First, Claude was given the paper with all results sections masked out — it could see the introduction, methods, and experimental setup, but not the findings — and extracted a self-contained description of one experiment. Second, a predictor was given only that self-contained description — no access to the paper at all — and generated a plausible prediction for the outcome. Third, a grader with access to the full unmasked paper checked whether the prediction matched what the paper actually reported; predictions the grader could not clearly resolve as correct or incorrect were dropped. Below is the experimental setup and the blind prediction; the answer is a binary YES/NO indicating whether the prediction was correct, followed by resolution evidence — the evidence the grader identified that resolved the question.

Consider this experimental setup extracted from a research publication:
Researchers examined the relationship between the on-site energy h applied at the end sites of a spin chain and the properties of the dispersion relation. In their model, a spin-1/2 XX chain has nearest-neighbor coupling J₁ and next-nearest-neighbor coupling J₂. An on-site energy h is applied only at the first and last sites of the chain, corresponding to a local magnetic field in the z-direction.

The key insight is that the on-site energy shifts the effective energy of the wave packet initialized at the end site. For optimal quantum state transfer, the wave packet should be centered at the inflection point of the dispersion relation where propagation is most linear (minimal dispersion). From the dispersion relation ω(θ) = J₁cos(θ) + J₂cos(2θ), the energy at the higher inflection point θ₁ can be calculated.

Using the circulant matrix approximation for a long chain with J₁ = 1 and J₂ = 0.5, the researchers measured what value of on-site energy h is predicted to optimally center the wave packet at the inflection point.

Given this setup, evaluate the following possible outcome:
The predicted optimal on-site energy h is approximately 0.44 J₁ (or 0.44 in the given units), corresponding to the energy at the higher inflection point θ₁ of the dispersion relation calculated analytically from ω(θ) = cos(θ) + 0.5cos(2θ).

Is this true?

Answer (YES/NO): NO